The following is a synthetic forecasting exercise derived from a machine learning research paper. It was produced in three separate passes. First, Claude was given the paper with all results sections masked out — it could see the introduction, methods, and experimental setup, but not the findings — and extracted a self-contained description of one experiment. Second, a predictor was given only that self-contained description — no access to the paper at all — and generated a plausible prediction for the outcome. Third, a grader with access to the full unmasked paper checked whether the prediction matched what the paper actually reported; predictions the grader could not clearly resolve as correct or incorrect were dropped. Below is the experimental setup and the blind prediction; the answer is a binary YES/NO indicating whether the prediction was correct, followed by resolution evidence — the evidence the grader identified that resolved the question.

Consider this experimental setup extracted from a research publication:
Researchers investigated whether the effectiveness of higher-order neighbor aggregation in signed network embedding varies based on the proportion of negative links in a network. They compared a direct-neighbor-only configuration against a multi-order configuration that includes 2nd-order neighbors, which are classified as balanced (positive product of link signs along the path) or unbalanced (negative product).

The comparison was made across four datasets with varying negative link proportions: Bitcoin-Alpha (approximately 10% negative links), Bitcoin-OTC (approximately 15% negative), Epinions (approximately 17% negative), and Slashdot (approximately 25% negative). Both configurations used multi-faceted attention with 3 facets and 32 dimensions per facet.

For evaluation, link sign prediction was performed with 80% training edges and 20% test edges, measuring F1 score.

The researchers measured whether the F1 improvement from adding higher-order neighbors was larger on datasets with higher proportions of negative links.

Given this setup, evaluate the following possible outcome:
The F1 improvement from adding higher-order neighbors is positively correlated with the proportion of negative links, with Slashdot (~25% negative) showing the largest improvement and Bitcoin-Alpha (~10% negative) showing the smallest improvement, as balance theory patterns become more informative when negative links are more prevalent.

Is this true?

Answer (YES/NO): YES